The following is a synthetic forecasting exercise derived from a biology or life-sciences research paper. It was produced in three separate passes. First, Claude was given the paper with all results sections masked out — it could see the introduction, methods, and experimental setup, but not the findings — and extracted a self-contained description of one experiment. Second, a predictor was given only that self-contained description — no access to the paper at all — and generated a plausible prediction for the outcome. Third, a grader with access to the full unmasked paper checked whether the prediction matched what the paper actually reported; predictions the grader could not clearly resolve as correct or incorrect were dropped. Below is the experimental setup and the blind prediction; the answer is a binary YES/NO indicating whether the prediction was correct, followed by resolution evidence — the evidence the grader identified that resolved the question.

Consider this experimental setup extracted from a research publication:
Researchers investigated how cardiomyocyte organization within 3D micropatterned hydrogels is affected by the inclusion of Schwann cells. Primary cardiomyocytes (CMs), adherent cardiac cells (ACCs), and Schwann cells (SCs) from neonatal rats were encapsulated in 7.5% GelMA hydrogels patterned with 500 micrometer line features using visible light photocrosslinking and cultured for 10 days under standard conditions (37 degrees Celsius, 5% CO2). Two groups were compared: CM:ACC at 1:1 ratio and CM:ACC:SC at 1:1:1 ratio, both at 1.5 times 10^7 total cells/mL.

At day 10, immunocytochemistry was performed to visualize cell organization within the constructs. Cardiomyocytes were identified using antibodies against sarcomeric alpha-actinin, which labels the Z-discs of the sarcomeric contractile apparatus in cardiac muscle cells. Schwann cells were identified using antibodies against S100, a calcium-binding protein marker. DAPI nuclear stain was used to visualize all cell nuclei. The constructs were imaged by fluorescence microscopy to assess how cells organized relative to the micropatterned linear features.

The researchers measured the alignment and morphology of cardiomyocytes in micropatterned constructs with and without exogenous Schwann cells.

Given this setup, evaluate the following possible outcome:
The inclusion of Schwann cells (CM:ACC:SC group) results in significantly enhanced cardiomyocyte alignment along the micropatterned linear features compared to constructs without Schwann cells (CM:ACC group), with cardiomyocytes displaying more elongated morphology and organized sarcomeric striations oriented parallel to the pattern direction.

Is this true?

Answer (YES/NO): NO